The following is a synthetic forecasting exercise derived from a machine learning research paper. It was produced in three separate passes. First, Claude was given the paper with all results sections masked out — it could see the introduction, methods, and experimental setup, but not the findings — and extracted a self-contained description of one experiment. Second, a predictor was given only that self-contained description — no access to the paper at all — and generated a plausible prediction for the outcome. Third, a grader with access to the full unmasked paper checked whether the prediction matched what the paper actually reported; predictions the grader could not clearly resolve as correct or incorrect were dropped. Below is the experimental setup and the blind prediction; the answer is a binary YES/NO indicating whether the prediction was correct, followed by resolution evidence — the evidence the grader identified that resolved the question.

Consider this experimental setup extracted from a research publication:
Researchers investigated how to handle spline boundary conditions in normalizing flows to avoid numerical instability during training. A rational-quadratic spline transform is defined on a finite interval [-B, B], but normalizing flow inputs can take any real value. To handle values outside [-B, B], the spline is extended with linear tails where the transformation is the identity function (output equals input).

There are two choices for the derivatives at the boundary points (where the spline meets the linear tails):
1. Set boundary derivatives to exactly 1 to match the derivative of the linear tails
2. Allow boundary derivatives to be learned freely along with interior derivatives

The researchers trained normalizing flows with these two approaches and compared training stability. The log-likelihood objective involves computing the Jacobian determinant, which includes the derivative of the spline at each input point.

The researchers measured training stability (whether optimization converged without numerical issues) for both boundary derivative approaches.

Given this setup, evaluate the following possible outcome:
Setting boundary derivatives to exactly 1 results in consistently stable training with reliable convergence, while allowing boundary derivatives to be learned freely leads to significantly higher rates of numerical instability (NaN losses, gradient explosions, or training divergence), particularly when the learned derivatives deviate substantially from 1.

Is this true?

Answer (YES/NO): YES